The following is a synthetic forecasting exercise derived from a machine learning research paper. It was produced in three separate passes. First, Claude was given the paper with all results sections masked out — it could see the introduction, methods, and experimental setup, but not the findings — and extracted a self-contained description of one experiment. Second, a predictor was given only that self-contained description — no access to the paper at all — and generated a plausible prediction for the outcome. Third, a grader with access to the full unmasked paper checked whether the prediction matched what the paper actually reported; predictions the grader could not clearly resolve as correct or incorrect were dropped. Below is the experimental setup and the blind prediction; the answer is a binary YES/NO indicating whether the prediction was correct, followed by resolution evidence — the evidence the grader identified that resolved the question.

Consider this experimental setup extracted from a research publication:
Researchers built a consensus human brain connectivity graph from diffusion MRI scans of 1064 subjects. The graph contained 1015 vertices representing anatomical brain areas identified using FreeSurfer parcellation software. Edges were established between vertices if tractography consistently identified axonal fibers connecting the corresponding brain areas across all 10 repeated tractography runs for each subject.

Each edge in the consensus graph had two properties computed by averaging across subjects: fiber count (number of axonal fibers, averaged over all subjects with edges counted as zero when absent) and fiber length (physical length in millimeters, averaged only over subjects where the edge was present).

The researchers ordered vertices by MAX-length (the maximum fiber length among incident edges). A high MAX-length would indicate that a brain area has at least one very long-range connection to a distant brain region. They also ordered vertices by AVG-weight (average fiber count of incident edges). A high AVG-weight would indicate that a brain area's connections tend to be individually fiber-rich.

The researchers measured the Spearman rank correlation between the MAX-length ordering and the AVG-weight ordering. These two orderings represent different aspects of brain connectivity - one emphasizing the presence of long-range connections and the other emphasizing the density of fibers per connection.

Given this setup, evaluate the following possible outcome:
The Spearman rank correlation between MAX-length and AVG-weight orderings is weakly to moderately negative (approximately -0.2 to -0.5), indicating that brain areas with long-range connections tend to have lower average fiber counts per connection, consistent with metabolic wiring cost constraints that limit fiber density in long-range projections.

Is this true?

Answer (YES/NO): NO